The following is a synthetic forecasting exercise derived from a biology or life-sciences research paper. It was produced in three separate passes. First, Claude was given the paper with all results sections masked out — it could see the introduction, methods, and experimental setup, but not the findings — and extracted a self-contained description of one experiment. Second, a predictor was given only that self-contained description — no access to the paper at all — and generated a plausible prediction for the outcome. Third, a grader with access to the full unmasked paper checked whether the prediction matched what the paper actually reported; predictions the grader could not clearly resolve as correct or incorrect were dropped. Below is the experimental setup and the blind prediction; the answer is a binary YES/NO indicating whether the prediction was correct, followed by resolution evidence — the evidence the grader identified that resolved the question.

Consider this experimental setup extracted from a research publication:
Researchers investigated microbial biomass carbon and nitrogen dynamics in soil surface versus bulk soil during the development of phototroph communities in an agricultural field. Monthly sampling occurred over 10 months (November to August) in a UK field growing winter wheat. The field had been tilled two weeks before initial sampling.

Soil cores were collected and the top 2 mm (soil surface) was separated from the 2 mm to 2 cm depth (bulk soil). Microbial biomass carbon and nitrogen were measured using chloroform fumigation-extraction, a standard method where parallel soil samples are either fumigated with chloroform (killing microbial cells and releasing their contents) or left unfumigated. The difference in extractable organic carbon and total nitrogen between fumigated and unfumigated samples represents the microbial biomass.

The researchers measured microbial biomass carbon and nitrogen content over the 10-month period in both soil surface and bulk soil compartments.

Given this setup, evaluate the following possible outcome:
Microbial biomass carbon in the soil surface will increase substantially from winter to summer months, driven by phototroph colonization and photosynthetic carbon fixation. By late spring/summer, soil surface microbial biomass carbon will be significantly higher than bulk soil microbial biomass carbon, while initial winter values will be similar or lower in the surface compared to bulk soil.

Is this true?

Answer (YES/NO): YES